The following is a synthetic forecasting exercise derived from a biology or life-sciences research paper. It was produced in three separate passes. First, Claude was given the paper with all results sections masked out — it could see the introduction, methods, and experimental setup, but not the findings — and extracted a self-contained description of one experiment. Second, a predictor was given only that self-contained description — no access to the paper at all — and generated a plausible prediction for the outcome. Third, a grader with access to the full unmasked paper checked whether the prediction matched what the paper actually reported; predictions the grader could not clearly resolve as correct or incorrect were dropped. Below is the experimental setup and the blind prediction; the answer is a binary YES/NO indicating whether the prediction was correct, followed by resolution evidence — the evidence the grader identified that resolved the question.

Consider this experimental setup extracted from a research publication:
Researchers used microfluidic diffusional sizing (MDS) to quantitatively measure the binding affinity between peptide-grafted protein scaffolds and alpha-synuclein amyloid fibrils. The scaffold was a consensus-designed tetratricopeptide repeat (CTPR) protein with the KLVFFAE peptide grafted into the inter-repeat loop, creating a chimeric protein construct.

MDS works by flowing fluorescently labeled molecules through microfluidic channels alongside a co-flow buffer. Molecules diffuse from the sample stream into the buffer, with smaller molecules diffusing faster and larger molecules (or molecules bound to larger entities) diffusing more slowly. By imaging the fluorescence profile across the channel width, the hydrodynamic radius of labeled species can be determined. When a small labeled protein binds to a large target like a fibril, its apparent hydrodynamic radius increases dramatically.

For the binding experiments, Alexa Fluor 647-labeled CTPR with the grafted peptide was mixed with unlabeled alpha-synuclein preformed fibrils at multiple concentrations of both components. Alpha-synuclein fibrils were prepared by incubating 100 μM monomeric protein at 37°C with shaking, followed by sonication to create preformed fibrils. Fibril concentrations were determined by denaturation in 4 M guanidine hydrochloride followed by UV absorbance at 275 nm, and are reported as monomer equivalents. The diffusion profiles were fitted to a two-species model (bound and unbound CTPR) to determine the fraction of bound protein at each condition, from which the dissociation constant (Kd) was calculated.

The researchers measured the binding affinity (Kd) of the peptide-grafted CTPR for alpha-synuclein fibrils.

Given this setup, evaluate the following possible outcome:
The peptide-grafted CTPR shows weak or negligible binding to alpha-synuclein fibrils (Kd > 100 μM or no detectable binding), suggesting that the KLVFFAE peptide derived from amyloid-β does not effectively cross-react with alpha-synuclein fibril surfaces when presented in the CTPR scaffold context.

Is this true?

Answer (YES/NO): NO